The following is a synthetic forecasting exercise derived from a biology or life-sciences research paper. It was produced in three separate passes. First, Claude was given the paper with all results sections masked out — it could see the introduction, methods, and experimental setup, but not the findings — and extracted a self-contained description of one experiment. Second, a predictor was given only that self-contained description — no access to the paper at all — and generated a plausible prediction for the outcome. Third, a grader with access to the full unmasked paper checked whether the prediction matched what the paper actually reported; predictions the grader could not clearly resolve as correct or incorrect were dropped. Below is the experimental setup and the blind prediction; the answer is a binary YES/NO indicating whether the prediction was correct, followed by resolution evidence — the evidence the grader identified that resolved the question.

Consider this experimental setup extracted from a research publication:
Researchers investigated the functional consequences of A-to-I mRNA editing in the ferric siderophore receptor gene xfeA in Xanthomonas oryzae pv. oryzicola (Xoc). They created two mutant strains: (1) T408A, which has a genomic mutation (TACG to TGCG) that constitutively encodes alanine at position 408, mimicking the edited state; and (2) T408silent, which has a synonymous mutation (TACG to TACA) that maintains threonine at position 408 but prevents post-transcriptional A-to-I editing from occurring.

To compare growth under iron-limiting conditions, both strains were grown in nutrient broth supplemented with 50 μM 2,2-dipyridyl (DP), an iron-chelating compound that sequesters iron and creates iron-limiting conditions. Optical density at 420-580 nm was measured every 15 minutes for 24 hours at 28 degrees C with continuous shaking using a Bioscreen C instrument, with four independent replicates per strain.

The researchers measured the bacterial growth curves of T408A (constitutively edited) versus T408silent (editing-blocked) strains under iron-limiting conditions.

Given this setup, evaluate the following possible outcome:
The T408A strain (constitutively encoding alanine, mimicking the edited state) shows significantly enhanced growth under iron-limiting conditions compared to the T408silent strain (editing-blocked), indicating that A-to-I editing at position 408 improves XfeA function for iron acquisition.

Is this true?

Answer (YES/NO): NO